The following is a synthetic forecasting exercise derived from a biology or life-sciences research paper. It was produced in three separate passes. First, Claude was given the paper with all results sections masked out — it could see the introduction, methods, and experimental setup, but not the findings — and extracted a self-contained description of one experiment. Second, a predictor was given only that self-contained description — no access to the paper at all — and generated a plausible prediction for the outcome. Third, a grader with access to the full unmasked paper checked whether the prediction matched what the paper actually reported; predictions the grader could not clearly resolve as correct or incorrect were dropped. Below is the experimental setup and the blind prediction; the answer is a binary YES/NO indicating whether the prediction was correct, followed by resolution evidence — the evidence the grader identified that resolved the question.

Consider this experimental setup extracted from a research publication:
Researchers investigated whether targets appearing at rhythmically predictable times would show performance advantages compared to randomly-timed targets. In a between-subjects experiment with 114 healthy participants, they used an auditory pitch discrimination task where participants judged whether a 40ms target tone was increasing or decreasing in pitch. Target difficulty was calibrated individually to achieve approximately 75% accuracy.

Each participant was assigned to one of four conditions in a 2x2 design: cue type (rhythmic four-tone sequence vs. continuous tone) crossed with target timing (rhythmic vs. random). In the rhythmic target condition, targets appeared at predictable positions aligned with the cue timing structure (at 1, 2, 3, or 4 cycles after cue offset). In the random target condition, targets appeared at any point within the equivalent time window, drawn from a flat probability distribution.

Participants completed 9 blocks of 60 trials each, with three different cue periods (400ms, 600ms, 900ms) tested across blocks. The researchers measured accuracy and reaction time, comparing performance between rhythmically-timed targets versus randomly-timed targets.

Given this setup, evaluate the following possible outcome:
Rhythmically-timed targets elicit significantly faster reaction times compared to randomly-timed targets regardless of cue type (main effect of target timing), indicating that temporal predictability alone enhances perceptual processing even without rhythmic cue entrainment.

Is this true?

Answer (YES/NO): NO